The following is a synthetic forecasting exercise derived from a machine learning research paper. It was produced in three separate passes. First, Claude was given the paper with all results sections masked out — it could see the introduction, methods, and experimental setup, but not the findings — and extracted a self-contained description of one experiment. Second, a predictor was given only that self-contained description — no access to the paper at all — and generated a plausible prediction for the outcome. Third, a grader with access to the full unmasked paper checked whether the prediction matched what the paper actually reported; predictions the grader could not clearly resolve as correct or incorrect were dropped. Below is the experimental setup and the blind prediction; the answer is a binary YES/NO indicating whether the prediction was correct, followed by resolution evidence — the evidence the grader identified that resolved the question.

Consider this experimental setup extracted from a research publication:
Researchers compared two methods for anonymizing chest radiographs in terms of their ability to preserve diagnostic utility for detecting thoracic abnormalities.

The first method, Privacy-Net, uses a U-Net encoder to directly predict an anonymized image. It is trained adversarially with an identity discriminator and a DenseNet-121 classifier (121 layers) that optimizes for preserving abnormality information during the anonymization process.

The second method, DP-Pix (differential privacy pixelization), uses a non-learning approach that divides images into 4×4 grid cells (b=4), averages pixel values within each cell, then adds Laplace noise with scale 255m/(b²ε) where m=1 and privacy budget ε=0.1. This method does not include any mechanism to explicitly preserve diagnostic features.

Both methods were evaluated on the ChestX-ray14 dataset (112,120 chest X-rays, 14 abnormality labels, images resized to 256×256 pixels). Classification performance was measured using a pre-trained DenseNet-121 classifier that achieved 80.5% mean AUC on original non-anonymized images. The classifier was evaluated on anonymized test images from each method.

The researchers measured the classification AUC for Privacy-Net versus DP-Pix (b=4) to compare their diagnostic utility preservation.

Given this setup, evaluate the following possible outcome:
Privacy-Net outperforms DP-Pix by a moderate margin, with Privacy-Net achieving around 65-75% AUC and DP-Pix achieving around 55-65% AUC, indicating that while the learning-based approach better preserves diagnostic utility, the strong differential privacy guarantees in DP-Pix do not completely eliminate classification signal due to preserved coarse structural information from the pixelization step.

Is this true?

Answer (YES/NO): NO